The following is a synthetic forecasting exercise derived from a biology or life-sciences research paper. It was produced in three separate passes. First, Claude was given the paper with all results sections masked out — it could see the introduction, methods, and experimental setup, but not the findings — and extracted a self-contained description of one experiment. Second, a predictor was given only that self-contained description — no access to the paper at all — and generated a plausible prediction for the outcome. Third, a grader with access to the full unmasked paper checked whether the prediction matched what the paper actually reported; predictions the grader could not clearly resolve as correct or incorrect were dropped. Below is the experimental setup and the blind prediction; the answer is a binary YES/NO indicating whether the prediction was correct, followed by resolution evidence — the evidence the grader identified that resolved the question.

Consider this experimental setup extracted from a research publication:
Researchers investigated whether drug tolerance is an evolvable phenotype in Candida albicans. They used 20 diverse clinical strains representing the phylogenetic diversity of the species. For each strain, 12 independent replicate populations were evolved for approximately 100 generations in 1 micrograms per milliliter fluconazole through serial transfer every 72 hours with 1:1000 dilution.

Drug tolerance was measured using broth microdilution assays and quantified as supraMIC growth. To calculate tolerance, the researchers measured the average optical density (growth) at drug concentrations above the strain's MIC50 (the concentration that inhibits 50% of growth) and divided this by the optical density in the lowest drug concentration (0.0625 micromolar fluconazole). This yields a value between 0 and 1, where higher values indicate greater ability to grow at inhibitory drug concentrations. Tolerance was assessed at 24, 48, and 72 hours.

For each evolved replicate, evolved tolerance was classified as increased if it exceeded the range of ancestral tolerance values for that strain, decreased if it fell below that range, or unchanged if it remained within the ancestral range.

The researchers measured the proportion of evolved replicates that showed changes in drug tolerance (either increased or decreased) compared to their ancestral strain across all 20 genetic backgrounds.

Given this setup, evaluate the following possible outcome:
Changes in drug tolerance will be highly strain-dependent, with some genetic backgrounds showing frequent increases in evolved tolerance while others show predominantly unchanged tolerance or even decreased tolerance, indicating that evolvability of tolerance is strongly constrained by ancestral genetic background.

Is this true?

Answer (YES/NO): YES